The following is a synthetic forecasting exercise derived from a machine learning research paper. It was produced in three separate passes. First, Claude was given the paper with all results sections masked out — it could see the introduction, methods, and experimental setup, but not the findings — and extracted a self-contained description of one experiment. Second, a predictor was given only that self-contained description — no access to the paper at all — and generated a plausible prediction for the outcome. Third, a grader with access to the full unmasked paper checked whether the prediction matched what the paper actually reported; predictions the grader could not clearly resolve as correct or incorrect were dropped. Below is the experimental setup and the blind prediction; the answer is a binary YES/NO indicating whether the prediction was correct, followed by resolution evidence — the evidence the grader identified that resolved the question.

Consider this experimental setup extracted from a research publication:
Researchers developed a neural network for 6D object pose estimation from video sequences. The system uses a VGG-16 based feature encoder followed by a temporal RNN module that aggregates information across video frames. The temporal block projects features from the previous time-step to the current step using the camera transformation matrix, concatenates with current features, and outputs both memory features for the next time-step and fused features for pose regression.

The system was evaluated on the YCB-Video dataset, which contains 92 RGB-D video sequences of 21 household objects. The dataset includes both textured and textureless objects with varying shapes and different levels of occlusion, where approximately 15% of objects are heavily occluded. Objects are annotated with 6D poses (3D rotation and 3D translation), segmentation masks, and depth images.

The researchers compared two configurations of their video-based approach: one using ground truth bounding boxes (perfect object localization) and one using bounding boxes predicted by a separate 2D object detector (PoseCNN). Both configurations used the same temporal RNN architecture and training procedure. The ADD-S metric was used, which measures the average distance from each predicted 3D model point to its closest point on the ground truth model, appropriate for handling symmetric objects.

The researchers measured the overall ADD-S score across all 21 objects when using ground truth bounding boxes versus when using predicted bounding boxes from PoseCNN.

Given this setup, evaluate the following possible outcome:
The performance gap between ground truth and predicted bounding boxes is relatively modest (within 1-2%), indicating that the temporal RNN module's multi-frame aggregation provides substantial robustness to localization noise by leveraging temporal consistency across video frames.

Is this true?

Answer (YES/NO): NO